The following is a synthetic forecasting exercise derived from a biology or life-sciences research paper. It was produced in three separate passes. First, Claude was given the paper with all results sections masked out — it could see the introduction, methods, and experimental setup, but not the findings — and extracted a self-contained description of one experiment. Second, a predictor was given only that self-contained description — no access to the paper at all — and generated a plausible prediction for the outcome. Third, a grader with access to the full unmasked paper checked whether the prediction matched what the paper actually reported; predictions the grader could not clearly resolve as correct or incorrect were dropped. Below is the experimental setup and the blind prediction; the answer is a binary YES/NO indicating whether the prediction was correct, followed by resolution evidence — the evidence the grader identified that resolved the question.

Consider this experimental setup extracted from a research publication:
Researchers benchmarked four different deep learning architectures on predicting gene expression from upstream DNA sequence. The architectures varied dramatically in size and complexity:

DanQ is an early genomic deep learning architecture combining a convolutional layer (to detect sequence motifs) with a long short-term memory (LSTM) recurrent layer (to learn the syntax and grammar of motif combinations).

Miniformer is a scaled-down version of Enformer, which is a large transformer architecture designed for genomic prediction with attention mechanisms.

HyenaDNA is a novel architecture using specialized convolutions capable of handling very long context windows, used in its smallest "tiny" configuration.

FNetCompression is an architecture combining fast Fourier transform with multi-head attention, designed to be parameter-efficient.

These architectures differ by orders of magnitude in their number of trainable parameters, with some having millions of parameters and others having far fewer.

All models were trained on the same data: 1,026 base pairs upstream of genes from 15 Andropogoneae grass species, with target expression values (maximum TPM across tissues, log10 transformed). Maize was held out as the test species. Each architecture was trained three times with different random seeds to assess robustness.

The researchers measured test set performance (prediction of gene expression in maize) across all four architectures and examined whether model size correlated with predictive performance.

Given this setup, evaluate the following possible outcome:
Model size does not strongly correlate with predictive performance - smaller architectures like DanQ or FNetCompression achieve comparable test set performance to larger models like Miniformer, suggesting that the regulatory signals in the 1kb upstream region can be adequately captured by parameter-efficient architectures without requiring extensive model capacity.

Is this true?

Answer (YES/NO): YES